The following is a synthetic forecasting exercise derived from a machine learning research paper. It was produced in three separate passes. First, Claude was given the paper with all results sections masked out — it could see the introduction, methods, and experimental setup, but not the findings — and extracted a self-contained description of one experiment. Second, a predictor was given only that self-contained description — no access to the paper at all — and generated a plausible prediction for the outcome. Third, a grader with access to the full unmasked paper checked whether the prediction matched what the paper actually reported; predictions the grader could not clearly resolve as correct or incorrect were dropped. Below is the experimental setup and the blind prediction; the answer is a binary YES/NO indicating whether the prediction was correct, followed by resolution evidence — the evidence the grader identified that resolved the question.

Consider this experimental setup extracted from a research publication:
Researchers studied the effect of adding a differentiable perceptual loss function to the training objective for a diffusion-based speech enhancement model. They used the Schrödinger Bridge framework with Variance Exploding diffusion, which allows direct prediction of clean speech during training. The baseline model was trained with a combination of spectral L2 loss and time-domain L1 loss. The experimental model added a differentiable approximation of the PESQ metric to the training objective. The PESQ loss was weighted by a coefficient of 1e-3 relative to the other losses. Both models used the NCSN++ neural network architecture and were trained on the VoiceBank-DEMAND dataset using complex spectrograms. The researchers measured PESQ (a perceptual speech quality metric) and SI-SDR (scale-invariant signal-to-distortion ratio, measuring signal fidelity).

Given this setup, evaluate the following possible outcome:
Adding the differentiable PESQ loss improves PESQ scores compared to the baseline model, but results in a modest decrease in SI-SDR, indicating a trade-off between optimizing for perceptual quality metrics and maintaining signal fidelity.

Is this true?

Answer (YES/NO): NO